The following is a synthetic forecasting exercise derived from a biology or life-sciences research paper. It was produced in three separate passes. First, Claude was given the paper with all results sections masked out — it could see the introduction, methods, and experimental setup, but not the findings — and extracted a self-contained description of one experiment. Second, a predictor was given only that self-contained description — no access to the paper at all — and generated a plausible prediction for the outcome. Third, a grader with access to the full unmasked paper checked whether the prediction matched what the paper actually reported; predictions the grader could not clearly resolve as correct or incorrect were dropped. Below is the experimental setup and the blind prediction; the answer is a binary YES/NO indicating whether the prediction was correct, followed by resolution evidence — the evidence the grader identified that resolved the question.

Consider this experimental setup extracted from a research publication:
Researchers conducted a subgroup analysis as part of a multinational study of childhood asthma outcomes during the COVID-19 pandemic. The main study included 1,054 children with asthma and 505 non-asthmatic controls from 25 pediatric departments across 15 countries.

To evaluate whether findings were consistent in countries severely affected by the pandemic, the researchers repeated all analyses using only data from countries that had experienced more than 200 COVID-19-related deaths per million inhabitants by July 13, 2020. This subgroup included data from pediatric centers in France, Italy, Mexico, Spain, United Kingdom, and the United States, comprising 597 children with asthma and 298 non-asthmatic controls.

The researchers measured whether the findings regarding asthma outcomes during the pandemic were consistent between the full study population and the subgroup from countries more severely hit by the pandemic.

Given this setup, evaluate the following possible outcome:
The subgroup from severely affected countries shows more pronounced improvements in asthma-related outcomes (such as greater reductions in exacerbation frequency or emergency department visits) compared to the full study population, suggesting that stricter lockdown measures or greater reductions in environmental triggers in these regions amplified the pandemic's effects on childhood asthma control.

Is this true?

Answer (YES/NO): NO